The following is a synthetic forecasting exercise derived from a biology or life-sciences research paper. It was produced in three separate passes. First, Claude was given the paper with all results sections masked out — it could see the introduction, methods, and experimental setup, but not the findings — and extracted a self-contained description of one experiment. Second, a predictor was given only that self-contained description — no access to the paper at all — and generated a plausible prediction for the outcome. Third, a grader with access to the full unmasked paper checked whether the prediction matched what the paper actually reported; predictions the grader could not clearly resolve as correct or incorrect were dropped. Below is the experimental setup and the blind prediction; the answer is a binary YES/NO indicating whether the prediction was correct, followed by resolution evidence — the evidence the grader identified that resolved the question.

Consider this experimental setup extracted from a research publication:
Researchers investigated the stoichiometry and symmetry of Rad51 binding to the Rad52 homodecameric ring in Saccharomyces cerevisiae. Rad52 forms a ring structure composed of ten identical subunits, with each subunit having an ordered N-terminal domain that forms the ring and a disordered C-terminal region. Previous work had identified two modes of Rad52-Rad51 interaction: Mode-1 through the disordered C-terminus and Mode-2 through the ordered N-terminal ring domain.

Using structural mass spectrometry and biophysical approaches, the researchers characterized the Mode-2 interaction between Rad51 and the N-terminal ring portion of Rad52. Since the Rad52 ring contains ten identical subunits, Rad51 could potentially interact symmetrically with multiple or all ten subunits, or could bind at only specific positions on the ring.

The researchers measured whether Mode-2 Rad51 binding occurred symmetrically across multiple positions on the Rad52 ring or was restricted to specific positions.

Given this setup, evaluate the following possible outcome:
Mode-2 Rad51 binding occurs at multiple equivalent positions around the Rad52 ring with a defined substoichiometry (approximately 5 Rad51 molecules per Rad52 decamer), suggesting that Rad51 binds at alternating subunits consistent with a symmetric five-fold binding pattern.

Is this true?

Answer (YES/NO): NO